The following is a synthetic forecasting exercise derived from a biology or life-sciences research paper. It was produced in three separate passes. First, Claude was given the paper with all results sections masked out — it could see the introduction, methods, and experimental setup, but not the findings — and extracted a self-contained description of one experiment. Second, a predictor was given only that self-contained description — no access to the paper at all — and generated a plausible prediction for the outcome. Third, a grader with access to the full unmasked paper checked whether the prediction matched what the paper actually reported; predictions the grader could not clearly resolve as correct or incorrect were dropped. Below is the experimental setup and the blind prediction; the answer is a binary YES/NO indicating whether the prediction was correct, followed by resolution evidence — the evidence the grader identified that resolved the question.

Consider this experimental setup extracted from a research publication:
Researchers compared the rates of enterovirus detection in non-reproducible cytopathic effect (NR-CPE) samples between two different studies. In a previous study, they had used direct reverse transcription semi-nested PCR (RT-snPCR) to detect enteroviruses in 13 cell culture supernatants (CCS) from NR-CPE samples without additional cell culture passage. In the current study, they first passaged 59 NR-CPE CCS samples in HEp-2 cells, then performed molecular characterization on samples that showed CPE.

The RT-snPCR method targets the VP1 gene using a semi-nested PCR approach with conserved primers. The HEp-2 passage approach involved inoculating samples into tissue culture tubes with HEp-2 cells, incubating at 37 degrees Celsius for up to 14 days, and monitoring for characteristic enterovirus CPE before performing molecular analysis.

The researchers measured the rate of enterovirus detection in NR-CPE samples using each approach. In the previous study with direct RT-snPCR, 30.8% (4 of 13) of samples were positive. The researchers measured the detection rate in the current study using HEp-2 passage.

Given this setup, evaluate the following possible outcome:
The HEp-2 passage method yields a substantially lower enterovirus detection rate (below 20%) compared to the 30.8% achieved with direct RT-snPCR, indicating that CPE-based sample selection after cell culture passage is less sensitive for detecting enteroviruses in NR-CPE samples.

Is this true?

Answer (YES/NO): YES